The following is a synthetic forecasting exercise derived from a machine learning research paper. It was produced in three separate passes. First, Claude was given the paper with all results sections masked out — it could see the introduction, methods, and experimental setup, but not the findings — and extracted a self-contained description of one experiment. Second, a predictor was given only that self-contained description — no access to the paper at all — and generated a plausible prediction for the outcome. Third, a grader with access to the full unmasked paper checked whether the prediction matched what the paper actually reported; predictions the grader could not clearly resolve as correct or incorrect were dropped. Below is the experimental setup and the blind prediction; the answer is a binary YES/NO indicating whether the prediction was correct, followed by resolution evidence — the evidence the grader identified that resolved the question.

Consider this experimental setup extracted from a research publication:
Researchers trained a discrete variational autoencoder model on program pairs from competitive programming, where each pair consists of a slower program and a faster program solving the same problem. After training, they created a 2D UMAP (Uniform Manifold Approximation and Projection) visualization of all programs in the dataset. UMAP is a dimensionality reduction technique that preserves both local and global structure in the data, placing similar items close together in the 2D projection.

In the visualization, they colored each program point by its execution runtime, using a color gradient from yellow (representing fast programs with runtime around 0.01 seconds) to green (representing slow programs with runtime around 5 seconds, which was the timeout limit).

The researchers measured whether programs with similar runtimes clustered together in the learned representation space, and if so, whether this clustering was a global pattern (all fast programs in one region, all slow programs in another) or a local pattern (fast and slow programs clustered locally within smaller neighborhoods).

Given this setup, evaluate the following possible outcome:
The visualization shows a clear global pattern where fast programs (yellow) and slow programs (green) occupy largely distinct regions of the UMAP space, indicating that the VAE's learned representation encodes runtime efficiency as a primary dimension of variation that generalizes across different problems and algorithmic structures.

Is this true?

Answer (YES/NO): NO